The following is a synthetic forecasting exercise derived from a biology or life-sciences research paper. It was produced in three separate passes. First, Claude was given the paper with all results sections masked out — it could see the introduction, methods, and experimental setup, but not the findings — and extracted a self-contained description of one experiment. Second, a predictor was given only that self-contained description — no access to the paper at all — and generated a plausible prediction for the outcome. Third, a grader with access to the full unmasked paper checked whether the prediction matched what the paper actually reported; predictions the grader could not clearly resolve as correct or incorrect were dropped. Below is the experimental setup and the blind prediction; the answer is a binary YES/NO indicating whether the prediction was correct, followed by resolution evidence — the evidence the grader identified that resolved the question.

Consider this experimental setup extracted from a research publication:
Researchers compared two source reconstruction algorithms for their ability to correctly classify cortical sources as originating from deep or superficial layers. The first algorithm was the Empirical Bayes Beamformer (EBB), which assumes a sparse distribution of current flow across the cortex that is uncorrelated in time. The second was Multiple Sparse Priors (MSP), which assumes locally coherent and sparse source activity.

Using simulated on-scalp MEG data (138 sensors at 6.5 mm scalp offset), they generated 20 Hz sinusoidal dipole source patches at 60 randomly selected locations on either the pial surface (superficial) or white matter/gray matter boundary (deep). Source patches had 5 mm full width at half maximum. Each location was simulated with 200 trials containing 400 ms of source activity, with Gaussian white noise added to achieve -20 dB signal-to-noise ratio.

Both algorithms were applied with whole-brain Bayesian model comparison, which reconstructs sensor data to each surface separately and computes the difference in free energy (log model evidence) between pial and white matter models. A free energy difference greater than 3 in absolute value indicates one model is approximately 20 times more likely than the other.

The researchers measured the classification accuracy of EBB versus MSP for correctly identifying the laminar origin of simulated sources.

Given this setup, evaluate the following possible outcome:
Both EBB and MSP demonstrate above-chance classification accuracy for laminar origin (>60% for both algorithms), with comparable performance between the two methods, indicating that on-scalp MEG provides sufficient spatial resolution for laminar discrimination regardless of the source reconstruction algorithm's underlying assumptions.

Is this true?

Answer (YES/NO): NO